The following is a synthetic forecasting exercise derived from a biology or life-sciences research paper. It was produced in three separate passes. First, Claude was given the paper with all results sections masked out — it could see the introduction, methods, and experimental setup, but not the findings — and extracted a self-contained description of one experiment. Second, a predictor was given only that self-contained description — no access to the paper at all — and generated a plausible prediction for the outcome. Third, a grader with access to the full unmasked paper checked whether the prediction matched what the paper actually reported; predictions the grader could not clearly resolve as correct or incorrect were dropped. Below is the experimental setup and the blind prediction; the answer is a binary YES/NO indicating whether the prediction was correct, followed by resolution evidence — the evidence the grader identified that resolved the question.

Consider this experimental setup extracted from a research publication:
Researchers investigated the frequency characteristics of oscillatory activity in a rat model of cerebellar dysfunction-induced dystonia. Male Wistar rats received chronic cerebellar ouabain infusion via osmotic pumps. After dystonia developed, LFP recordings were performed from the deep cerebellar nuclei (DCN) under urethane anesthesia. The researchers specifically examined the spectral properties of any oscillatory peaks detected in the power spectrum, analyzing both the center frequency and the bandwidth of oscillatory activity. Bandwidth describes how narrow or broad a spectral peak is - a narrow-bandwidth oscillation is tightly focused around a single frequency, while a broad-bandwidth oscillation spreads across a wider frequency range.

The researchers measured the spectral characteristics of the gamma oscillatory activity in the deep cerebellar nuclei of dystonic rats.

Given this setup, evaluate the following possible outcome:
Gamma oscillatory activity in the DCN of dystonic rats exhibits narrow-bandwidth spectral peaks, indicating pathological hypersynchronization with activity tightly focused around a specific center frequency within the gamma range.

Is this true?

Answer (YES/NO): YES